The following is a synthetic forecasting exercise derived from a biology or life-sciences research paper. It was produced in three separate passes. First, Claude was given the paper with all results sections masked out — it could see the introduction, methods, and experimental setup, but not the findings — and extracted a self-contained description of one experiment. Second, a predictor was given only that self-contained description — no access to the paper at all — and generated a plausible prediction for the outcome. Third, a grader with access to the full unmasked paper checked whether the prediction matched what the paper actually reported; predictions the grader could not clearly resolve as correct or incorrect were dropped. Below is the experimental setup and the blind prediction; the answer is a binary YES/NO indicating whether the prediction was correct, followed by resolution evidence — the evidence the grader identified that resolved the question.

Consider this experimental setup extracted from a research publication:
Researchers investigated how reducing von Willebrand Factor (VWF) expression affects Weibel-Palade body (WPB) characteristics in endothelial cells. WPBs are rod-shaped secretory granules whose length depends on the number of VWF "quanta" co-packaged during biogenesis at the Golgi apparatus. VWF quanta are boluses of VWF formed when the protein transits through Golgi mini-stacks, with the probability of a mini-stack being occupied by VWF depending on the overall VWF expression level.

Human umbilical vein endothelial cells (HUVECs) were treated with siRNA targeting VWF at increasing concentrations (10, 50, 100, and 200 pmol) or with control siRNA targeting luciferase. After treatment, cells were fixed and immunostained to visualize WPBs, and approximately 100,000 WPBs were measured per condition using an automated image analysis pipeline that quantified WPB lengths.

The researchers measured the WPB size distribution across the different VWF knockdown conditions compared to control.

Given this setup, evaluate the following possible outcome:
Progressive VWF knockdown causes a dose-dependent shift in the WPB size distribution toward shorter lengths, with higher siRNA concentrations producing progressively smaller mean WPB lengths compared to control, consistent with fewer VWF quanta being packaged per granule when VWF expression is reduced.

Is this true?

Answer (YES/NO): YES